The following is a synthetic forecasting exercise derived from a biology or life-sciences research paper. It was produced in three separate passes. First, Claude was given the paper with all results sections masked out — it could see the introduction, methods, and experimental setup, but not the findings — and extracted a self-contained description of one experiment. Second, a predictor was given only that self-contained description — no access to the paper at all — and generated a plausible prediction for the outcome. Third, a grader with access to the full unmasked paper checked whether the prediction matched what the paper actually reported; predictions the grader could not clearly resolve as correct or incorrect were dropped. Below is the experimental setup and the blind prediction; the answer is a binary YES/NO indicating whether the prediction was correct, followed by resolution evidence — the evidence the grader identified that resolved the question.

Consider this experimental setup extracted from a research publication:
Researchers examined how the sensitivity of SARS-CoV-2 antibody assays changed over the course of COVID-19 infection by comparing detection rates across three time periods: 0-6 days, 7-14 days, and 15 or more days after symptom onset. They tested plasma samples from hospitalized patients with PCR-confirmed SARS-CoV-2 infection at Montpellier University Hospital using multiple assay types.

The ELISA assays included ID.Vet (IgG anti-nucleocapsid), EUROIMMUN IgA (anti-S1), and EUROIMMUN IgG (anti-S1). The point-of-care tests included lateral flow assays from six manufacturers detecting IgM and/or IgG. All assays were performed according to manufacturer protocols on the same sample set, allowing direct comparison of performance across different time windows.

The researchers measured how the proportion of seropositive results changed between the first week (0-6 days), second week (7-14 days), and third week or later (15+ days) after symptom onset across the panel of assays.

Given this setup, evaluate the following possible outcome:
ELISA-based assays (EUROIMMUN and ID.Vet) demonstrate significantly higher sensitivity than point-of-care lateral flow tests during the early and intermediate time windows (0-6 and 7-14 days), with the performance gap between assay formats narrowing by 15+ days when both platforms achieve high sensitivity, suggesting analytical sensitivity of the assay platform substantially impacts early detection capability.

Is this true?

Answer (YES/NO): NO